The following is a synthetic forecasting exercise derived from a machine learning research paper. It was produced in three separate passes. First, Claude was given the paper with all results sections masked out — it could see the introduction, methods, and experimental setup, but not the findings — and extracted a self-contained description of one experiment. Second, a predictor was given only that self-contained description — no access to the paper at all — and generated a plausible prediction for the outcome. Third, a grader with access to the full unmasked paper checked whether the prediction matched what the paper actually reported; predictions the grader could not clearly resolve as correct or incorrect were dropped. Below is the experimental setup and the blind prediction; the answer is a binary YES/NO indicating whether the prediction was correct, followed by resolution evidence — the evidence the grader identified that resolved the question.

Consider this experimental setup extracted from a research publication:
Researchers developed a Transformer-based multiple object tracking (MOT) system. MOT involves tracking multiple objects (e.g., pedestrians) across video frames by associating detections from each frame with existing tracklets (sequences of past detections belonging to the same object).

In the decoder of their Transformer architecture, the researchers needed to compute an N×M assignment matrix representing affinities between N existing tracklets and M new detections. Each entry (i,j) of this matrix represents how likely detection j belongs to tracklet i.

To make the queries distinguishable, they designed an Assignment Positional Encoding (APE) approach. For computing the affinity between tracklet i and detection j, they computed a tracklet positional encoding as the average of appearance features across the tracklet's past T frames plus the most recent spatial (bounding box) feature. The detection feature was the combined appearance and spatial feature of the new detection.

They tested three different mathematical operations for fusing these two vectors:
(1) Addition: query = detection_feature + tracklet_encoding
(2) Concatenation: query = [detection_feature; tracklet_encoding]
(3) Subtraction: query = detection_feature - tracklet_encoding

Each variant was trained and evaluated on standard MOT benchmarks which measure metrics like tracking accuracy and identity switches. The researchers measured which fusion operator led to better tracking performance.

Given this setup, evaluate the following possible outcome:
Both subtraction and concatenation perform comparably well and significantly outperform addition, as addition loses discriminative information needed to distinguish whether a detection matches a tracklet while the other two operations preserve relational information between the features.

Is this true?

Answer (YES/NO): NO